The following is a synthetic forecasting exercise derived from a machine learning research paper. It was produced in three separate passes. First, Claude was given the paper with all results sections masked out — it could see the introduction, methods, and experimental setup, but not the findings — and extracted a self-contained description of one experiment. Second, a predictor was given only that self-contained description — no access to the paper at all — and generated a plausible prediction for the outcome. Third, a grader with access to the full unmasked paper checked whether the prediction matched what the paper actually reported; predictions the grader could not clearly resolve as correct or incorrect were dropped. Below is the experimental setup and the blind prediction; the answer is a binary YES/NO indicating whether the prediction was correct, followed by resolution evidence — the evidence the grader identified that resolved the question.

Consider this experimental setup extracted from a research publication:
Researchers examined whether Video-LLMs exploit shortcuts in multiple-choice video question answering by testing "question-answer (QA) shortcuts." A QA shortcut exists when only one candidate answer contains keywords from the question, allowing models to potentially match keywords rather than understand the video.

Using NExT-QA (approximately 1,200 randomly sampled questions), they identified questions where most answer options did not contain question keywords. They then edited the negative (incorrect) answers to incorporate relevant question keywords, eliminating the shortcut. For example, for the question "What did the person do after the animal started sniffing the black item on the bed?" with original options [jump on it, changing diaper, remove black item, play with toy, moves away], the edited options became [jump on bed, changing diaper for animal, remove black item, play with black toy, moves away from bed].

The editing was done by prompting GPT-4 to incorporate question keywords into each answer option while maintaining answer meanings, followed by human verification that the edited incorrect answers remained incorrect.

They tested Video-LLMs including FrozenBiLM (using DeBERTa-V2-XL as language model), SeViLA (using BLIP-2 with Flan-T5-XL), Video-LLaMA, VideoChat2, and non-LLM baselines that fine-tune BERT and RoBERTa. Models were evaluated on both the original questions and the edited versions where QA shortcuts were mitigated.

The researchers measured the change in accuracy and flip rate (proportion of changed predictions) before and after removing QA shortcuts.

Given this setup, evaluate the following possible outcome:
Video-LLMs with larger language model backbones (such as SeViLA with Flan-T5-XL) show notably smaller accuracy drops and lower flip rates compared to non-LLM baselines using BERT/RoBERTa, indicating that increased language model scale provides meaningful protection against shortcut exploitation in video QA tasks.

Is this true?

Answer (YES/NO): NO